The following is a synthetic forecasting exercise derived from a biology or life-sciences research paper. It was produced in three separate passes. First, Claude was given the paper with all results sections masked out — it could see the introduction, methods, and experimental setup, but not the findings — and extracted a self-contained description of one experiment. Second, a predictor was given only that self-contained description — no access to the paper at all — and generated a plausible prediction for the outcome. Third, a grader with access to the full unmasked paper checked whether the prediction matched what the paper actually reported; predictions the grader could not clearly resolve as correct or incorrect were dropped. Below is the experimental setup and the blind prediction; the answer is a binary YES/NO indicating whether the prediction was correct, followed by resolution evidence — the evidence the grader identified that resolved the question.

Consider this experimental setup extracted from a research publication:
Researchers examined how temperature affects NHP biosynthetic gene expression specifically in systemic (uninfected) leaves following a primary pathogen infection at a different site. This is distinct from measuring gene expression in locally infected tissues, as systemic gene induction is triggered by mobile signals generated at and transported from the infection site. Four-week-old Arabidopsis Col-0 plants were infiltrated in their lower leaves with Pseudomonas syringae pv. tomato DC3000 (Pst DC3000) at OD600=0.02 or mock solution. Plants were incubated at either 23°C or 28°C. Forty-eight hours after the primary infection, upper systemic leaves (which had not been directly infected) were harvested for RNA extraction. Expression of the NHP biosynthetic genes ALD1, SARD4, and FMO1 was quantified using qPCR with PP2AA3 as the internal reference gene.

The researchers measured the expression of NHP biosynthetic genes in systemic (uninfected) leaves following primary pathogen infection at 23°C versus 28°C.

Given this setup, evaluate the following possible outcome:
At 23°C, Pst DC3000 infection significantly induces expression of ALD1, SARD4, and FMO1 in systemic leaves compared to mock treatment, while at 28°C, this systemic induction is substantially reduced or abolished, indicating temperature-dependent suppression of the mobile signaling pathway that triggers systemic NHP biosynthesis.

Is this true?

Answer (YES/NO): NO